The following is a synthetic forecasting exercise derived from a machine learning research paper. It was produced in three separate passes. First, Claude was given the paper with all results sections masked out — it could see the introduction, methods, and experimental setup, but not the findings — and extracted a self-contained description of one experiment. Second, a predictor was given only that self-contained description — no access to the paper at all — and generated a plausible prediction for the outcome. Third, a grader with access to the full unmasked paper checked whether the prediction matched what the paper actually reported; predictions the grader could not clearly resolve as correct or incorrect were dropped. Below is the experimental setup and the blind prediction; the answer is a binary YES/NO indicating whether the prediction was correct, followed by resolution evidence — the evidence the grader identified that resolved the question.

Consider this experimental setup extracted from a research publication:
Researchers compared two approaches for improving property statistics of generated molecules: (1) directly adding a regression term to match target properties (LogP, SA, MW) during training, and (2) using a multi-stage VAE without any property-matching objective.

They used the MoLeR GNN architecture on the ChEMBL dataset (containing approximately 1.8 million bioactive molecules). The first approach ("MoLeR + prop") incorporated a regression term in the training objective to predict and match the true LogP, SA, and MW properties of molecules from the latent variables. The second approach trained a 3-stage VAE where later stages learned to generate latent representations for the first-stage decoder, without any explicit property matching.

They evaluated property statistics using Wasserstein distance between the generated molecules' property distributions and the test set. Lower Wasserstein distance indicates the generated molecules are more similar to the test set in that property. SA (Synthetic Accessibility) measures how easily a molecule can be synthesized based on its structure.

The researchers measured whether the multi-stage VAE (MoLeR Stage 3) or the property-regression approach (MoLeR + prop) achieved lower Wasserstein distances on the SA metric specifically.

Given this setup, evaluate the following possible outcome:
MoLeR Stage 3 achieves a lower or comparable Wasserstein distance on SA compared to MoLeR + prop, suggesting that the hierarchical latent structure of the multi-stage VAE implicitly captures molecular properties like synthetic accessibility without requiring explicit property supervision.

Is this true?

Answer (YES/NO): YES